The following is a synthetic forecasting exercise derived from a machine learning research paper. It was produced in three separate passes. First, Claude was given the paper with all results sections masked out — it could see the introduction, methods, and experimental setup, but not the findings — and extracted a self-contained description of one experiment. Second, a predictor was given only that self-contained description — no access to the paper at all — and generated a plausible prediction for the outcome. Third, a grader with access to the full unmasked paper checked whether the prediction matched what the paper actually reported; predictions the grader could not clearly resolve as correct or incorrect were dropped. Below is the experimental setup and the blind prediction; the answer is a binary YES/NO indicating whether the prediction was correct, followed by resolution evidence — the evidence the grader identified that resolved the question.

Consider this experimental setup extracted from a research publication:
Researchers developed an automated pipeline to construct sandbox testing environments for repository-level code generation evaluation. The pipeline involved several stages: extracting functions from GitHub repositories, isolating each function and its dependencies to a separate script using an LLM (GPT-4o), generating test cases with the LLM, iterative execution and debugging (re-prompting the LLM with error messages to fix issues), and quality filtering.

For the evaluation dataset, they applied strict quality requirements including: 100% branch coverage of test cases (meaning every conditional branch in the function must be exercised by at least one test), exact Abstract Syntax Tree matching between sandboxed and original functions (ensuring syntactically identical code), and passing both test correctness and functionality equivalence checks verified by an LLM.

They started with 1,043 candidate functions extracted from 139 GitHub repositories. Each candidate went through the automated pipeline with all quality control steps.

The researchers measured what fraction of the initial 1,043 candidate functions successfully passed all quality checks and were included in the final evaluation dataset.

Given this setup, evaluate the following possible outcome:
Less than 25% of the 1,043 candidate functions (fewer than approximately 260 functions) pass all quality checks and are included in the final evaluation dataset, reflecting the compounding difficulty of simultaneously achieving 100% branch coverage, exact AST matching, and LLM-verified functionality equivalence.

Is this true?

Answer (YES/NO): NO